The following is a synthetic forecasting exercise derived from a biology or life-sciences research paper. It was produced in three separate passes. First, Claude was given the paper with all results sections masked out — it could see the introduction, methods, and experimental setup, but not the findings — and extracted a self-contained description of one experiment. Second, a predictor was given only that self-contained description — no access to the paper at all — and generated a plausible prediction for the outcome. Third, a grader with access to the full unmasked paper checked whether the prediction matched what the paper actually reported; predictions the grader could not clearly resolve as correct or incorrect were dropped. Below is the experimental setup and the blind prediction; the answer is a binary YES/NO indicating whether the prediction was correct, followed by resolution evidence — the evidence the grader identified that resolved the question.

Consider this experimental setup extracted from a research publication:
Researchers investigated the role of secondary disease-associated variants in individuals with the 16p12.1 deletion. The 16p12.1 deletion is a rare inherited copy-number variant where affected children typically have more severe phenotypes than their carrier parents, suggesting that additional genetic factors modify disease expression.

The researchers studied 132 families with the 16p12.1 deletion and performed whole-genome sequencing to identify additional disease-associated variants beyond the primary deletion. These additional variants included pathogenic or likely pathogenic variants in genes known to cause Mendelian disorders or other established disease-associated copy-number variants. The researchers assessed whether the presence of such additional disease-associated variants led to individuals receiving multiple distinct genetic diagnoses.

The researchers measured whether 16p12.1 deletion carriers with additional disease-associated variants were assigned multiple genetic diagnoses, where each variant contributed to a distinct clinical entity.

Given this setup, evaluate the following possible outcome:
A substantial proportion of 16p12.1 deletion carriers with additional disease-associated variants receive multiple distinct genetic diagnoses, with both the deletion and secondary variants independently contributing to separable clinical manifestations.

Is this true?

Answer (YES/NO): NO